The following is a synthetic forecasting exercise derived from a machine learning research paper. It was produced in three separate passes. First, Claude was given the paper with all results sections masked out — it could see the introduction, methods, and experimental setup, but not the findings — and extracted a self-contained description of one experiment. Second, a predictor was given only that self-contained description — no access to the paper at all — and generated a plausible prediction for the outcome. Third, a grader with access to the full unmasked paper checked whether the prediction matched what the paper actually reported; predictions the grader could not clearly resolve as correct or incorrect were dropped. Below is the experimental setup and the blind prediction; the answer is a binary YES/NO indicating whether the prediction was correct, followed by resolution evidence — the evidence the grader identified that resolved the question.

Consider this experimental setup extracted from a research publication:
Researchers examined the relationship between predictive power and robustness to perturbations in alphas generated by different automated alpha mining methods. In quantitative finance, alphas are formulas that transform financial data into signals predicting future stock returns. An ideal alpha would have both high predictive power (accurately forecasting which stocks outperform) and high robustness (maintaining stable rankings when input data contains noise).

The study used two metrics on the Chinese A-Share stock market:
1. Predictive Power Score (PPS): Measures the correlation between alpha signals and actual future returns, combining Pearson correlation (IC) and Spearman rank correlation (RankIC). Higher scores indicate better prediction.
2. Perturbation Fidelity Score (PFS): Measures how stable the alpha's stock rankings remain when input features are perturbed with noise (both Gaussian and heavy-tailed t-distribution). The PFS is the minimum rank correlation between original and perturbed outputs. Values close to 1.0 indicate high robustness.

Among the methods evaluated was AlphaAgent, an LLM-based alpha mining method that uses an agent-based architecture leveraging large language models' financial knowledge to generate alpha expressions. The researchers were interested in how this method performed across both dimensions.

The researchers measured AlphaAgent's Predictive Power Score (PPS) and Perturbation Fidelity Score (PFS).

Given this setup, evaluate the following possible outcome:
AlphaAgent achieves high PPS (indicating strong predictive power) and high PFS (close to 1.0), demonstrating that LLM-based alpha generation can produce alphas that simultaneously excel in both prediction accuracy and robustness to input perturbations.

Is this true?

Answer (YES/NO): NO